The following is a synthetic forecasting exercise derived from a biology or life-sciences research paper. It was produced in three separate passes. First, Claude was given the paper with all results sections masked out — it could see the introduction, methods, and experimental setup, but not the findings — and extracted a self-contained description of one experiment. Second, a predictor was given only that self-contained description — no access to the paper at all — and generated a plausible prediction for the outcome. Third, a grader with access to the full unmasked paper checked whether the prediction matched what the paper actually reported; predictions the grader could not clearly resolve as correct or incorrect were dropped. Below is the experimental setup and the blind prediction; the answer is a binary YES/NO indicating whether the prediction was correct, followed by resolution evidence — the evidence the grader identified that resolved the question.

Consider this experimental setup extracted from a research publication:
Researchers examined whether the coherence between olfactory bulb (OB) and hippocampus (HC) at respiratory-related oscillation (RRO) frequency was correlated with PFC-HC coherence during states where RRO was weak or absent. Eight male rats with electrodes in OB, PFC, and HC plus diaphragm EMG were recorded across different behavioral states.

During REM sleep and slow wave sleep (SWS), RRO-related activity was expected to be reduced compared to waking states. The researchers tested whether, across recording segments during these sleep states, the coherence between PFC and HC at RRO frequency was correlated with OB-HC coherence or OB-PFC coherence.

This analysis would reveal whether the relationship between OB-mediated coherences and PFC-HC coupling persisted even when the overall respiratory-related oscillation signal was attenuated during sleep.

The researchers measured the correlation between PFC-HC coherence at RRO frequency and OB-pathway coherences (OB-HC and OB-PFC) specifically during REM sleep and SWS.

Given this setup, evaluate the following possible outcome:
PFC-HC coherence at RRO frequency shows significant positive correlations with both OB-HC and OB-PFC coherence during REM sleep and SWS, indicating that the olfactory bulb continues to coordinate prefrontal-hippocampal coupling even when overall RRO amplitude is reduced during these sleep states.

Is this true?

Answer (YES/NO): NO